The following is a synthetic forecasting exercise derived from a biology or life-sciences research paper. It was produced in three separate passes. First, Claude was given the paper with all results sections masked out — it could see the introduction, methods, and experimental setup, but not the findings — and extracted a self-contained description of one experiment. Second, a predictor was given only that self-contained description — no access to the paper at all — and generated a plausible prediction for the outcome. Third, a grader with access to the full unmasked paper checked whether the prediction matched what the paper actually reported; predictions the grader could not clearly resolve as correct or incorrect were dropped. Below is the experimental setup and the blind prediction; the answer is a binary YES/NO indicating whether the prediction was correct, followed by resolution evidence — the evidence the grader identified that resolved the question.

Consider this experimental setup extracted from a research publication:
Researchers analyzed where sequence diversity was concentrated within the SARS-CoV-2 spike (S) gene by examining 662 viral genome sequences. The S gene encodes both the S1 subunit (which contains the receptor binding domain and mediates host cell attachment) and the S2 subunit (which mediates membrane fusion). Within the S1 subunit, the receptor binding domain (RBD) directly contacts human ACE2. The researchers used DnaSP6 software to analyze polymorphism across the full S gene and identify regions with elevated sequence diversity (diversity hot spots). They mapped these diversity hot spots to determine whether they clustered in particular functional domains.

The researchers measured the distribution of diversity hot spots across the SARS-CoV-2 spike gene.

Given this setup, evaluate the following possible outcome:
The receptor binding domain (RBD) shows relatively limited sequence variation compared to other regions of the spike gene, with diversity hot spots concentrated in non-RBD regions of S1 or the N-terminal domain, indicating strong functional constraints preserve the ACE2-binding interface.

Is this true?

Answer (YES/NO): NO